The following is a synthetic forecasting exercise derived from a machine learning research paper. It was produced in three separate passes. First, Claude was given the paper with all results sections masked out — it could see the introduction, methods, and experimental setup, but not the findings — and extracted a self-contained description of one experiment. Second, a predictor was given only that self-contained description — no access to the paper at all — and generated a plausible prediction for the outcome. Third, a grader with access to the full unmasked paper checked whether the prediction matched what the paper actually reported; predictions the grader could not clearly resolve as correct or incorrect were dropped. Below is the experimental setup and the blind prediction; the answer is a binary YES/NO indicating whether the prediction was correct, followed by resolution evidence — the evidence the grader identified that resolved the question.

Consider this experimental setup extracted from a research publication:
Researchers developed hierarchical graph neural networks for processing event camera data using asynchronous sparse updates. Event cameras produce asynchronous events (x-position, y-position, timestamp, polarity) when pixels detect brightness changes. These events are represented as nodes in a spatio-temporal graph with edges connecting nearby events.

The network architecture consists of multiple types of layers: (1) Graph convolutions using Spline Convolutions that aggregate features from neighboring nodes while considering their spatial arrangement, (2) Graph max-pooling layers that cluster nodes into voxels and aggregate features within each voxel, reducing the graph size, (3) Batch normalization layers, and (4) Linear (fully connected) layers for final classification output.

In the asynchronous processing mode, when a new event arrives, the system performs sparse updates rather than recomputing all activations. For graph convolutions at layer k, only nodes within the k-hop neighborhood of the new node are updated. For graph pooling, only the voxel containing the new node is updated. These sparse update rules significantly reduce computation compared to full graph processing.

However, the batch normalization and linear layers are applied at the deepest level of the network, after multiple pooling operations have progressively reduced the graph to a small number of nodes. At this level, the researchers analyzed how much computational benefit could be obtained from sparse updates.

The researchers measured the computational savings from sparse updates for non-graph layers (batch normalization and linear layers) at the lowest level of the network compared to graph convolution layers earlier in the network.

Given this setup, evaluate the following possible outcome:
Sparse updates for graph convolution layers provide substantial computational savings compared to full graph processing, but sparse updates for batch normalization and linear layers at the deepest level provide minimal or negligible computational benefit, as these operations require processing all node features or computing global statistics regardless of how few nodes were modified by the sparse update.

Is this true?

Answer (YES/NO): NO